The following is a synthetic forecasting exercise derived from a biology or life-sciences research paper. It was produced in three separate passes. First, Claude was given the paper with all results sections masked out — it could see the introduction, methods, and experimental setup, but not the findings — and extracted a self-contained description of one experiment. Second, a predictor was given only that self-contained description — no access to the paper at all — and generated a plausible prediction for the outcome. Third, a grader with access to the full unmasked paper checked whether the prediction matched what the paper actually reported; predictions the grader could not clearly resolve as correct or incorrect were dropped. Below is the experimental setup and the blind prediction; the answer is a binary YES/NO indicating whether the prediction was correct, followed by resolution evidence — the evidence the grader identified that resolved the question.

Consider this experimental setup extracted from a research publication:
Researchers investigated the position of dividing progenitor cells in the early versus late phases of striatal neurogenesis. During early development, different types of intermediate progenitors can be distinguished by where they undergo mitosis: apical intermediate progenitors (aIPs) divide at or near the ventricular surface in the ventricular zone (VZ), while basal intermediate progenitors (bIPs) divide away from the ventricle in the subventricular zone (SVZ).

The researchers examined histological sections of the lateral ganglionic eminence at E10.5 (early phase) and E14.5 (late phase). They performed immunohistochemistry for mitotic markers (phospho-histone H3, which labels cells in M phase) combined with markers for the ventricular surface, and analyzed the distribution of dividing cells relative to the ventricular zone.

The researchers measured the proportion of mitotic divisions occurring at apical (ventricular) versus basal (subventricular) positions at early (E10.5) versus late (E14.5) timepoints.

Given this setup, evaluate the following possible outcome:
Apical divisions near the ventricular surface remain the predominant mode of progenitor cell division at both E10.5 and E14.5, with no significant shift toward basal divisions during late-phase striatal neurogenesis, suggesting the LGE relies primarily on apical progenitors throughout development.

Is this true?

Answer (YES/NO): NO